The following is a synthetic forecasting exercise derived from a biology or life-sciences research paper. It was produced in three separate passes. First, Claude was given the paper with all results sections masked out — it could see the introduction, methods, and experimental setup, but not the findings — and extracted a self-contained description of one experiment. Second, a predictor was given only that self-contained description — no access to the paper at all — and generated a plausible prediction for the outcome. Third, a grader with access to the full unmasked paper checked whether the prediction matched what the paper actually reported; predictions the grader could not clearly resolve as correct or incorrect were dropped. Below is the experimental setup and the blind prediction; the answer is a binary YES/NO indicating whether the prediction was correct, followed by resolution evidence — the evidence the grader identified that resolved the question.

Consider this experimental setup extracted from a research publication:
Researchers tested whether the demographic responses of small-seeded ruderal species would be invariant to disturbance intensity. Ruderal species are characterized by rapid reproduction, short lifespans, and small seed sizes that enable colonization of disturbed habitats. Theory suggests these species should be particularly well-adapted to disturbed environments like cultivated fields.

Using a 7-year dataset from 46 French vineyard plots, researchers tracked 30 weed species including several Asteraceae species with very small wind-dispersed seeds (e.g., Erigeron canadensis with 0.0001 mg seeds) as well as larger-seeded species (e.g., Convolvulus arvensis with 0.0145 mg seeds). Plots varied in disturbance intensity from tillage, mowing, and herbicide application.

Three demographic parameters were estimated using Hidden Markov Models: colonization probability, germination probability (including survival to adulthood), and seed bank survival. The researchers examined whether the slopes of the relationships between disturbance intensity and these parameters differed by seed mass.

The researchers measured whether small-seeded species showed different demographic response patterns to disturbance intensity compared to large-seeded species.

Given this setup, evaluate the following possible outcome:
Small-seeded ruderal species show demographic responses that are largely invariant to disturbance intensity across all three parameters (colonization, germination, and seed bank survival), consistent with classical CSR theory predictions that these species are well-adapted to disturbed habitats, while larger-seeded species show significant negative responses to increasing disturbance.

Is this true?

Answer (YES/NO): NO